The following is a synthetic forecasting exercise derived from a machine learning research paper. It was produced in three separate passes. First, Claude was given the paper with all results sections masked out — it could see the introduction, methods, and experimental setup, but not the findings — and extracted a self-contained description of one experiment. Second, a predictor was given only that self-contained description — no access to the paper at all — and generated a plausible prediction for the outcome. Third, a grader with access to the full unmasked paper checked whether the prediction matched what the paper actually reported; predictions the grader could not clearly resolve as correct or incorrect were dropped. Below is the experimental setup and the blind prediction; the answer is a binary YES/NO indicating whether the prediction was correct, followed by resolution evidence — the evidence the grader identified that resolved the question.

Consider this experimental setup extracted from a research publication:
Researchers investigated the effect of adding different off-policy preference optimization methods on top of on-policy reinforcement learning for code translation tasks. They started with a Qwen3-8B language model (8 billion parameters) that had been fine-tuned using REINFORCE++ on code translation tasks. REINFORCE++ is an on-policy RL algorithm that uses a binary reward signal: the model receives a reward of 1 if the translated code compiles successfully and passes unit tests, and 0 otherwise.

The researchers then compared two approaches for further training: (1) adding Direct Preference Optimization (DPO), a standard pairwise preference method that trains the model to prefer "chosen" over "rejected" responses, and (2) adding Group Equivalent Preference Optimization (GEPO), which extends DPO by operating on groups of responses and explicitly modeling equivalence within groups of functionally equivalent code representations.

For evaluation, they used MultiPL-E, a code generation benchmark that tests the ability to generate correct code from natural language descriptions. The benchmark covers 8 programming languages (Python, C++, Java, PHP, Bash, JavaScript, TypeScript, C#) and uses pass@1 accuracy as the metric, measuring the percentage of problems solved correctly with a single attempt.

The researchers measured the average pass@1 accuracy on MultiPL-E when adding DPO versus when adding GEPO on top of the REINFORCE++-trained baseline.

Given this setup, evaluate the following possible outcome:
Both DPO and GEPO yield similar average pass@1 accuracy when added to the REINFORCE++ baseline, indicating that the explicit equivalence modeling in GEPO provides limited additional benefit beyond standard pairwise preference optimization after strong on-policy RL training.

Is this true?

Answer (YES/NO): NO